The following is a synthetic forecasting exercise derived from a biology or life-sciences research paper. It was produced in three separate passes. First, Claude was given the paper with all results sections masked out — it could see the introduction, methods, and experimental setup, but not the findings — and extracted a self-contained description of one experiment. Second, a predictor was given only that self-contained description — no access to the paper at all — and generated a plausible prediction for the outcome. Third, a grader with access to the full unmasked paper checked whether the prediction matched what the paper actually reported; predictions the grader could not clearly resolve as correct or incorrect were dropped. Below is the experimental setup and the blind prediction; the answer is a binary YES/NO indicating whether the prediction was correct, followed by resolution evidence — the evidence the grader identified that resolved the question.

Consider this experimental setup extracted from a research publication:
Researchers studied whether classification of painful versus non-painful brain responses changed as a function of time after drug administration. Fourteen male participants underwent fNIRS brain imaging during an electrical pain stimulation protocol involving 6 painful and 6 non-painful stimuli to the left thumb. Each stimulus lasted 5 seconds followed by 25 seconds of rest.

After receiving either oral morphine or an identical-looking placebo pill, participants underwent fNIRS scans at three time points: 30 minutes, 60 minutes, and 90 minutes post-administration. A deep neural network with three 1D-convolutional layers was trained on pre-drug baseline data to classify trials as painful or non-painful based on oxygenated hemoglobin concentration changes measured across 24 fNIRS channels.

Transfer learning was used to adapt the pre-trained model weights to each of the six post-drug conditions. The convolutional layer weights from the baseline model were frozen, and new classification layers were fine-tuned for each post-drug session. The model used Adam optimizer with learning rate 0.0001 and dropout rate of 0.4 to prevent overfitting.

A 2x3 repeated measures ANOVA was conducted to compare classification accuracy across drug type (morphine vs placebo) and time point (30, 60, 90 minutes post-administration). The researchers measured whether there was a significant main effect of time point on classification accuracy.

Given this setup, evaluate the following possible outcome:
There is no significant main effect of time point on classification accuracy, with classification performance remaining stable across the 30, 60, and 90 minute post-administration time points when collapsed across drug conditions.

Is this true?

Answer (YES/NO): YES